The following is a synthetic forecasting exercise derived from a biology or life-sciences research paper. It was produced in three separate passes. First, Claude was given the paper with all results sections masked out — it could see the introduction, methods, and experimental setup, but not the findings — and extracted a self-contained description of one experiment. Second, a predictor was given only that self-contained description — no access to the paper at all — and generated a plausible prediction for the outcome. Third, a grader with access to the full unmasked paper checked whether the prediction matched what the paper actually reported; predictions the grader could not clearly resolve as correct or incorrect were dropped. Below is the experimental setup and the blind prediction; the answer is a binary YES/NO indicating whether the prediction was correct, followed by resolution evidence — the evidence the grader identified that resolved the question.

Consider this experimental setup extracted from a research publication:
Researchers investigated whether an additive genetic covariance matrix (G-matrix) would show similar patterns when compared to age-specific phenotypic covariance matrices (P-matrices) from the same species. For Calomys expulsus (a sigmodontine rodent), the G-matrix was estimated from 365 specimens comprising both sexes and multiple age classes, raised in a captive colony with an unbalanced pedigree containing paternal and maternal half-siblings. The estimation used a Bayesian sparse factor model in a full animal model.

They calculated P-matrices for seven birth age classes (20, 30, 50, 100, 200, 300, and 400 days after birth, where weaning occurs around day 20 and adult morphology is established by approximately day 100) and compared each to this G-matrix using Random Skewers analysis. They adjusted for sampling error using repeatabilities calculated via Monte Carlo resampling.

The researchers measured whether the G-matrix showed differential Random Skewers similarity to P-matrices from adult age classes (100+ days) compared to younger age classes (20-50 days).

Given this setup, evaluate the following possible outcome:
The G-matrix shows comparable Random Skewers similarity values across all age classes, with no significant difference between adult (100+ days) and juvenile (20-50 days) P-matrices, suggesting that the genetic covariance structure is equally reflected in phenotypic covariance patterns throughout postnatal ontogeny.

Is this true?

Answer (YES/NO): YES